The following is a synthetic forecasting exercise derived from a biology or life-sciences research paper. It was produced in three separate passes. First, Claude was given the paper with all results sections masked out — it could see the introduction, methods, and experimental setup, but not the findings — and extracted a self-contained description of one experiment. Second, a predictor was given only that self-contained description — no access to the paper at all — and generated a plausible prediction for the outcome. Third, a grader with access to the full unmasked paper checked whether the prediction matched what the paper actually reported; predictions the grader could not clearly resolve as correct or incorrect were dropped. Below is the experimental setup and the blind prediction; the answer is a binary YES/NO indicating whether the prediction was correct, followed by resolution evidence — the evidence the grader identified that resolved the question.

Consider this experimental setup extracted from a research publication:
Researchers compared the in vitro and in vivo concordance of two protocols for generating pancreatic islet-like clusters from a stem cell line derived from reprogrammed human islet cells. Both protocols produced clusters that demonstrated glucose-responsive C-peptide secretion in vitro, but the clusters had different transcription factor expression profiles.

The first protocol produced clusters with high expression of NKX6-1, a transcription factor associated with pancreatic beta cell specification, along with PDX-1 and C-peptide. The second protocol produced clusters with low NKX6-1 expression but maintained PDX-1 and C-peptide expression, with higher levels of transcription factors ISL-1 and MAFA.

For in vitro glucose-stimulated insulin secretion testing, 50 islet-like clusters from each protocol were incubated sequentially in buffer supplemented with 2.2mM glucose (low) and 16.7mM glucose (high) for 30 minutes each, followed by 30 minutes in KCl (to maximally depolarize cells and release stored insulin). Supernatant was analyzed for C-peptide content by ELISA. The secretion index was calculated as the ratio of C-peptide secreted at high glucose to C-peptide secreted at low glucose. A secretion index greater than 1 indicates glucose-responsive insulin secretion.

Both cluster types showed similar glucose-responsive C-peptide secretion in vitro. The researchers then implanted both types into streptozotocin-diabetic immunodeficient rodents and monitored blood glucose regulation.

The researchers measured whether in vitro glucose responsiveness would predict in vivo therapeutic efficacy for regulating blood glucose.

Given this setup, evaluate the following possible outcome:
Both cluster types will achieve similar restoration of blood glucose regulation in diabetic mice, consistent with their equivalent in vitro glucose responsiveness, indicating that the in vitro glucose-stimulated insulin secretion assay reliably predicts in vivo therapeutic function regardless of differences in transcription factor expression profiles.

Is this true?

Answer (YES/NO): NO